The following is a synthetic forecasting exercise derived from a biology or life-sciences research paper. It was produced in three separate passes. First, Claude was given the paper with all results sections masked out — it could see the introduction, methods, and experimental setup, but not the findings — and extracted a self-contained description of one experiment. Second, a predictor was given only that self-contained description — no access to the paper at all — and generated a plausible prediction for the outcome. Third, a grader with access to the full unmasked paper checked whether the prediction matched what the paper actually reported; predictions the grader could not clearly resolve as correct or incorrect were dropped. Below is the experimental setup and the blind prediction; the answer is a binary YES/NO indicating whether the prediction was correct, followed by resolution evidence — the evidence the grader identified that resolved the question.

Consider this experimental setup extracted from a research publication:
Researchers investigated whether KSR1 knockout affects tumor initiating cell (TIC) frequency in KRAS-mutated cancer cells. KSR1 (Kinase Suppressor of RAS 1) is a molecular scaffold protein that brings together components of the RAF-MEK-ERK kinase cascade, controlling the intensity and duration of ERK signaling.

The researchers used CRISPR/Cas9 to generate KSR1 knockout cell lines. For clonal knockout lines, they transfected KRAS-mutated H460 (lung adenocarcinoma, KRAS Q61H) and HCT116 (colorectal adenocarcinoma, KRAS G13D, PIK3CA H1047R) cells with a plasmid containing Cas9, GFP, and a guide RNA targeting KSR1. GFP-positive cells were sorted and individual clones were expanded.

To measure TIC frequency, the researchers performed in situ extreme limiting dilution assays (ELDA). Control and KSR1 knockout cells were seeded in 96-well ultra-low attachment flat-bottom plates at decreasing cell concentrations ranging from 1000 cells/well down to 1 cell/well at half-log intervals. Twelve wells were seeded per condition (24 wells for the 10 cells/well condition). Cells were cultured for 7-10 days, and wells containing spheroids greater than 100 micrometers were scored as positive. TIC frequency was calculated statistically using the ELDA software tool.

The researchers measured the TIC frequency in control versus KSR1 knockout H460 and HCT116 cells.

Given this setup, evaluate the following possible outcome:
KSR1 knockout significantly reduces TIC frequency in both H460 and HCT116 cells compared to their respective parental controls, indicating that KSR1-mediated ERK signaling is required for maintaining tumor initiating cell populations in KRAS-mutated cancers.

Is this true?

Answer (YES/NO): YES